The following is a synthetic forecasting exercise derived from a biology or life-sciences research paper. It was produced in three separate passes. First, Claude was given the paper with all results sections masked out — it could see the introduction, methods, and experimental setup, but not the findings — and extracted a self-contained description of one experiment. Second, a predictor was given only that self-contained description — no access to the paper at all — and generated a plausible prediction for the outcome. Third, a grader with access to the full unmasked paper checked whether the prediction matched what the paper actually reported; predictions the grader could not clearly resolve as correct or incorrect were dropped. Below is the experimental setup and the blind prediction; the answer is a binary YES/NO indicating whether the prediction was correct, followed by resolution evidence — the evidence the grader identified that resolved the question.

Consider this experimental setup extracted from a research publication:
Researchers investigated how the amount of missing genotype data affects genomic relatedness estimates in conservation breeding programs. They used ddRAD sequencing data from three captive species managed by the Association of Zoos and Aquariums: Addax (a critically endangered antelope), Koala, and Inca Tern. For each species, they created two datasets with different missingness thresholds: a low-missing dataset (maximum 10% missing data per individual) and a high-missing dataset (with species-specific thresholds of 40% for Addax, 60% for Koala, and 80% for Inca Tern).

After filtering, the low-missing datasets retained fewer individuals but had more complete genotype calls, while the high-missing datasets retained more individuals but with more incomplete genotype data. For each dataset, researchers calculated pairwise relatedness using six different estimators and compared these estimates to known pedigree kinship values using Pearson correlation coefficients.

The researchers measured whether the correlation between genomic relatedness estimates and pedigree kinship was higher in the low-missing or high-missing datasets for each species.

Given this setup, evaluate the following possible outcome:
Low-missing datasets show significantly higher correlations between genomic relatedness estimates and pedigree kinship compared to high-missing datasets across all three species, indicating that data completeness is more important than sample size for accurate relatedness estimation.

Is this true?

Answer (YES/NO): NO